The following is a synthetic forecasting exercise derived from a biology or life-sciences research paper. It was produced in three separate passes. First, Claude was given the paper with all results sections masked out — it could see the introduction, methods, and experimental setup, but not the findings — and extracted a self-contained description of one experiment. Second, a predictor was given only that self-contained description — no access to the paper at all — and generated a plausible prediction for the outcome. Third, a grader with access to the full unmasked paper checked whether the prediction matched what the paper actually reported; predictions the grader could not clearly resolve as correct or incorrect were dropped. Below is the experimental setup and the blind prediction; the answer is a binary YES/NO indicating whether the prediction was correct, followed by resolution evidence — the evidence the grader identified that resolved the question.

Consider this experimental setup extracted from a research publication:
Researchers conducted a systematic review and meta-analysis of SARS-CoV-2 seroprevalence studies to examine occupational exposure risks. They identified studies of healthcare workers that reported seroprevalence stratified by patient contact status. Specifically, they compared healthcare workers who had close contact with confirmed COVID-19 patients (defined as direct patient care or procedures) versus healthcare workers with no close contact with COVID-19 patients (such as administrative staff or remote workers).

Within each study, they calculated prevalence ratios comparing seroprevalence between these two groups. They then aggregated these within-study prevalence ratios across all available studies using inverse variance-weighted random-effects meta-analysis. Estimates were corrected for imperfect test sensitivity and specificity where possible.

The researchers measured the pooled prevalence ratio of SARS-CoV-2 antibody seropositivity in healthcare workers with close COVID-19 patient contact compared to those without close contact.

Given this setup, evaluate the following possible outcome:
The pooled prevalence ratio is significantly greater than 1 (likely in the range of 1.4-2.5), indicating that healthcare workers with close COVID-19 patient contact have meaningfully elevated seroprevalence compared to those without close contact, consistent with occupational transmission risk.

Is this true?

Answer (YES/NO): YES